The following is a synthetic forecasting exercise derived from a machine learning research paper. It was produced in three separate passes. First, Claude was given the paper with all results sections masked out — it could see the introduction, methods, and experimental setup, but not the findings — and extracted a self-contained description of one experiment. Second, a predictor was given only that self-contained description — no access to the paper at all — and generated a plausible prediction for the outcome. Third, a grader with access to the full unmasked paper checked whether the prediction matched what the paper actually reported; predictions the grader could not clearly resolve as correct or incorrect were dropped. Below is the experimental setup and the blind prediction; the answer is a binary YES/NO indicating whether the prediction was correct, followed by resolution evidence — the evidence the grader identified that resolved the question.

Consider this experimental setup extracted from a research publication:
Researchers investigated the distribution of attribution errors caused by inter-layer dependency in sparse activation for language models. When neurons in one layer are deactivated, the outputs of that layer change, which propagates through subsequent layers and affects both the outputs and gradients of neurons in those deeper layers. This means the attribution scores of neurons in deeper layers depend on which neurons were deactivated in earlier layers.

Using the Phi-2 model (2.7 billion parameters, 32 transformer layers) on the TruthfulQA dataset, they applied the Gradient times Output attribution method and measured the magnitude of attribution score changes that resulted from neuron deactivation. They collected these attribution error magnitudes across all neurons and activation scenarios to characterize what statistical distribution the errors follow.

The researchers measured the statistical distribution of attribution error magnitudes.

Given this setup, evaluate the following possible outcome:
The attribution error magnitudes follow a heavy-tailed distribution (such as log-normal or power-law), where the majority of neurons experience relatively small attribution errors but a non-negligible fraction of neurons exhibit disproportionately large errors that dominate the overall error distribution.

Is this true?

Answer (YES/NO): NO